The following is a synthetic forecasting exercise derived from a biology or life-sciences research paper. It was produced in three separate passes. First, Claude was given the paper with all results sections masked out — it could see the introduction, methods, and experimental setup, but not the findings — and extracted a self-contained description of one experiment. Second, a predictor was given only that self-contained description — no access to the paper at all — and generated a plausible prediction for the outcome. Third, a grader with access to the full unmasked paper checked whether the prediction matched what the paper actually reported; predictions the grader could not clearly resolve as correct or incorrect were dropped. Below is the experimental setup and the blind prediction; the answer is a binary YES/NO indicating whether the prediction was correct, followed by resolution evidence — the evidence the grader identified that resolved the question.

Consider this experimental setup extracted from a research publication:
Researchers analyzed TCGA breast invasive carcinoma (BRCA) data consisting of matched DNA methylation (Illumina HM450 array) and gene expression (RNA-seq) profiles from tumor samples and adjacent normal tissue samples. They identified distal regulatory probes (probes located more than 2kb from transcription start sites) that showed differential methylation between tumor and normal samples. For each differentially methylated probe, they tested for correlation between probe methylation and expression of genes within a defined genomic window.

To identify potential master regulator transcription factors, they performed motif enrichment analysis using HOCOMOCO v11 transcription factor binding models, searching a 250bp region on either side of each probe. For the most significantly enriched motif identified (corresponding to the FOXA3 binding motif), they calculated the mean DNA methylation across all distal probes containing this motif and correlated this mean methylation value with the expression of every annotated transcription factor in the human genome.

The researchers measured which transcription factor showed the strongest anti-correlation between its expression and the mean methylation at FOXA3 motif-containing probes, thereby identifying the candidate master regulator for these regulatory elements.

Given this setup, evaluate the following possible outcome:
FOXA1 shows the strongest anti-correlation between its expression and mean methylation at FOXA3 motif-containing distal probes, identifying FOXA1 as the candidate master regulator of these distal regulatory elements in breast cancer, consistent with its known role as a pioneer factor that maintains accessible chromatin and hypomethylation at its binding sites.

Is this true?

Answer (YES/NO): YES